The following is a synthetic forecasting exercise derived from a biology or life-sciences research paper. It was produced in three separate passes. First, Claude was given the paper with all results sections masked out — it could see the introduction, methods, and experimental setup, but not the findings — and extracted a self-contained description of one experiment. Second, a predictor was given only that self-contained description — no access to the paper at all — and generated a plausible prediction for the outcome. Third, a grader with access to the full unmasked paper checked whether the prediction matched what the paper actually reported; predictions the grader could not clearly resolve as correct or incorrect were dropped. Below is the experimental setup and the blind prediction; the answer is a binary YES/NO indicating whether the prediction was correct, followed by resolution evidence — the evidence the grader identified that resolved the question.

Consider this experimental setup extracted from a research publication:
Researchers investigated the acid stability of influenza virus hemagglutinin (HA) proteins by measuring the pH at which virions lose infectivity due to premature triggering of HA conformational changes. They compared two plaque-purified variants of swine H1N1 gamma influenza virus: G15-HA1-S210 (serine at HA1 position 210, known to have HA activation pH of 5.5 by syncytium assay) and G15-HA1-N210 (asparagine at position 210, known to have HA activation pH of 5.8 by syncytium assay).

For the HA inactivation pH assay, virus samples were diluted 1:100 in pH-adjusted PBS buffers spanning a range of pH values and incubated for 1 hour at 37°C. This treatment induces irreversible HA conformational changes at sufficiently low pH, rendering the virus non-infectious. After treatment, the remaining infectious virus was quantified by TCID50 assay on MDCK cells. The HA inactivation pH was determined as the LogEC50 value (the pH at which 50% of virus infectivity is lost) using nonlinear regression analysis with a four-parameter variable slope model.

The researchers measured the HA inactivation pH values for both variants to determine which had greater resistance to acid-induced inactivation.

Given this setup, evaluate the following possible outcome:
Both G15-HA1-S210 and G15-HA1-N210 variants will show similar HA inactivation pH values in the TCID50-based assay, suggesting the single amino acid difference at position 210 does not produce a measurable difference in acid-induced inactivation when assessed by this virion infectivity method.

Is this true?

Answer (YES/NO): NO